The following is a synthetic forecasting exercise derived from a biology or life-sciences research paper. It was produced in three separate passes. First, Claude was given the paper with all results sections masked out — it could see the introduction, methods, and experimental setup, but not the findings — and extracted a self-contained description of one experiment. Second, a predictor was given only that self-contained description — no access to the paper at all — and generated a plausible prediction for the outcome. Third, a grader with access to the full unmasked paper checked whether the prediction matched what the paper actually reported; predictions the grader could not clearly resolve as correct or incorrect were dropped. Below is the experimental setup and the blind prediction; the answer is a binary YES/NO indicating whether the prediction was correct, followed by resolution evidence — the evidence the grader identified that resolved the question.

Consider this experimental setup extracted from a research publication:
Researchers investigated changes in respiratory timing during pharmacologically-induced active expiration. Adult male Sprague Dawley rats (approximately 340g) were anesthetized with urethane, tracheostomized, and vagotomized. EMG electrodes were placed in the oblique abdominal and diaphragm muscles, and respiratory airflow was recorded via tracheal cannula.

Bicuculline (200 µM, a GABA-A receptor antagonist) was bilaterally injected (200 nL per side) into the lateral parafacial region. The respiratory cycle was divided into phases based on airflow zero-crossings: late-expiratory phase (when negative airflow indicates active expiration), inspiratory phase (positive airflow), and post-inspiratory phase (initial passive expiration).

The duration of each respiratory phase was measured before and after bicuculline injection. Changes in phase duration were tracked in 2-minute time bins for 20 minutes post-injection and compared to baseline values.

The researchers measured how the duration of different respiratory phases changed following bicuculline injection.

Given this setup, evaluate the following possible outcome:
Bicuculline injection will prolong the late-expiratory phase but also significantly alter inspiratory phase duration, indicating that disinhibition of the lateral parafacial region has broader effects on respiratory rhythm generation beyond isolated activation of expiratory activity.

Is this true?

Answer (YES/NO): YES